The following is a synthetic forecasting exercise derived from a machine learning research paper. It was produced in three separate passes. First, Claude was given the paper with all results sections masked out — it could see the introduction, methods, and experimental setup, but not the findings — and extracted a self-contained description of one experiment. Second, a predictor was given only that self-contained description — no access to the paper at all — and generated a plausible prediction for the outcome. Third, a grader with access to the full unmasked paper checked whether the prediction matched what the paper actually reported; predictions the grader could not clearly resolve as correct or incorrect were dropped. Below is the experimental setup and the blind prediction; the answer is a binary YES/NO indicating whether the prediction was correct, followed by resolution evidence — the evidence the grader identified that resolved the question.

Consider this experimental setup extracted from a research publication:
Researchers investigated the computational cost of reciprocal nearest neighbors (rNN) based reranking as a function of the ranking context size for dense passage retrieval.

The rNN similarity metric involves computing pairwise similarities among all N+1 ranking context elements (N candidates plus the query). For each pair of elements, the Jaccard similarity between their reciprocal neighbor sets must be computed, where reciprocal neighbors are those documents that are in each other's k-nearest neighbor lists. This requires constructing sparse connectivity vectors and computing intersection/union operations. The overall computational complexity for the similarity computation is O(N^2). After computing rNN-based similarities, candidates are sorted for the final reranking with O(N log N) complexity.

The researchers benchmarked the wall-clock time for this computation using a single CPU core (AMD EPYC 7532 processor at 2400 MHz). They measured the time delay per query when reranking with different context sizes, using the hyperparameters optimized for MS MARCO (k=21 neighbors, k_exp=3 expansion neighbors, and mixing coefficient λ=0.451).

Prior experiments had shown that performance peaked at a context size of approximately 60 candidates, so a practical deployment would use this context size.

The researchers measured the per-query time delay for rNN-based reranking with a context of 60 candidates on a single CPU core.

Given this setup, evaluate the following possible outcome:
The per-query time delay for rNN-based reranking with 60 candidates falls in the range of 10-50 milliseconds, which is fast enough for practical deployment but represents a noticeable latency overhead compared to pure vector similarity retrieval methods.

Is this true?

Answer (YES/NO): NO